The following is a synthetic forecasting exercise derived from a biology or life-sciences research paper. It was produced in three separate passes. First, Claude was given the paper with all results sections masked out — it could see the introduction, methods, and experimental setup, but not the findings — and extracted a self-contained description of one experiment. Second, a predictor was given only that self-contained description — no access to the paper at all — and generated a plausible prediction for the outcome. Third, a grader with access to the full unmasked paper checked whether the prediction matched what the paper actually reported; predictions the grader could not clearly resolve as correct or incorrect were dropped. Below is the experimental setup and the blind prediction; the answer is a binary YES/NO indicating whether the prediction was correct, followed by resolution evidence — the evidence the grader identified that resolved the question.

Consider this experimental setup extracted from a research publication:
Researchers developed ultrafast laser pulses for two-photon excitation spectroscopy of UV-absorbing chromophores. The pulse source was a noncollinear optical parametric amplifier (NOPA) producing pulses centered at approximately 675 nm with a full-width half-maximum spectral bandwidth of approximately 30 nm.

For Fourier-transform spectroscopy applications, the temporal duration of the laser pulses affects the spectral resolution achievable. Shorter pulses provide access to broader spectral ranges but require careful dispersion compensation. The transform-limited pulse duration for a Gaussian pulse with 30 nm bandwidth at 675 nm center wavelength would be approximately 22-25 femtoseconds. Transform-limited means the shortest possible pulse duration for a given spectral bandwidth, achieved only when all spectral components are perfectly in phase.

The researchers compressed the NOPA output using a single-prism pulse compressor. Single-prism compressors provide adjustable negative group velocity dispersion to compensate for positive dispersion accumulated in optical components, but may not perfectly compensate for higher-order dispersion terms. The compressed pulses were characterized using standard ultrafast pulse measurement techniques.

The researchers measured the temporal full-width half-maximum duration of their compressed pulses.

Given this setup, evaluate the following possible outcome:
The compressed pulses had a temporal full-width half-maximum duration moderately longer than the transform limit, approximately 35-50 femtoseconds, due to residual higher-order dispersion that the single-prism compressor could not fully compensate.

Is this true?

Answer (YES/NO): NO